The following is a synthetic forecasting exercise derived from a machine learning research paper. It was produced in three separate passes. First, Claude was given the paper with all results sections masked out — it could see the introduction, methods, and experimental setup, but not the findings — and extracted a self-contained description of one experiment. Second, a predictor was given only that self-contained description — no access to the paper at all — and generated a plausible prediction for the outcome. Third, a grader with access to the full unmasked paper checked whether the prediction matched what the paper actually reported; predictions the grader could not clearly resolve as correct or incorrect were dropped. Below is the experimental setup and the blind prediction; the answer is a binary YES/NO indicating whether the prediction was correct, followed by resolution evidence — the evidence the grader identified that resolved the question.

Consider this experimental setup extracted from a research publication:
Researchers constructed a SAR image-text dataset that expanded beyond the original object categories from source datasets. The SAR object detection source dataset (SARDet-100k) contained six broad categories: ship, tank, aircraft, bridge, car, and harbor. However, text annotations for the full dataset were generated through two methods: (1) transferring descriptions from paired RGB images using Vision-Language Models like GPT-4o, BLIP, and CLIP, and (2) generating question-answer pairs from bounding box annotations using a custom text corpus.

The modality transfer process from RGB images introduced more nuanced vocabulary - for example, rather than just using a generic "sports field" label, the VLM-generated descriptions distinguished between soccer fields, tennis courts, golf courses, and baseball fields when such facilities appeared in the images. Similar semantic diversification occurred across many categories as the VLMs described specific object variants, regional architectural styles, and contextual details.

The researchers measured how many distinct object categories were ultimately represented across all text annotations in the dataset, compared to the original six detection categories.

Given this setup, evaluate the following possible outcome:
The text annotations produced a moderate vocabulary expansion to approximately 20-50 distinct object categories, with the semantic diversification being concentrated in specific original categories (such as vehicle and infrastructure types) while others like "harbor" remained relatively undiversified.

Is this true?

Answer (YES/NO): NO